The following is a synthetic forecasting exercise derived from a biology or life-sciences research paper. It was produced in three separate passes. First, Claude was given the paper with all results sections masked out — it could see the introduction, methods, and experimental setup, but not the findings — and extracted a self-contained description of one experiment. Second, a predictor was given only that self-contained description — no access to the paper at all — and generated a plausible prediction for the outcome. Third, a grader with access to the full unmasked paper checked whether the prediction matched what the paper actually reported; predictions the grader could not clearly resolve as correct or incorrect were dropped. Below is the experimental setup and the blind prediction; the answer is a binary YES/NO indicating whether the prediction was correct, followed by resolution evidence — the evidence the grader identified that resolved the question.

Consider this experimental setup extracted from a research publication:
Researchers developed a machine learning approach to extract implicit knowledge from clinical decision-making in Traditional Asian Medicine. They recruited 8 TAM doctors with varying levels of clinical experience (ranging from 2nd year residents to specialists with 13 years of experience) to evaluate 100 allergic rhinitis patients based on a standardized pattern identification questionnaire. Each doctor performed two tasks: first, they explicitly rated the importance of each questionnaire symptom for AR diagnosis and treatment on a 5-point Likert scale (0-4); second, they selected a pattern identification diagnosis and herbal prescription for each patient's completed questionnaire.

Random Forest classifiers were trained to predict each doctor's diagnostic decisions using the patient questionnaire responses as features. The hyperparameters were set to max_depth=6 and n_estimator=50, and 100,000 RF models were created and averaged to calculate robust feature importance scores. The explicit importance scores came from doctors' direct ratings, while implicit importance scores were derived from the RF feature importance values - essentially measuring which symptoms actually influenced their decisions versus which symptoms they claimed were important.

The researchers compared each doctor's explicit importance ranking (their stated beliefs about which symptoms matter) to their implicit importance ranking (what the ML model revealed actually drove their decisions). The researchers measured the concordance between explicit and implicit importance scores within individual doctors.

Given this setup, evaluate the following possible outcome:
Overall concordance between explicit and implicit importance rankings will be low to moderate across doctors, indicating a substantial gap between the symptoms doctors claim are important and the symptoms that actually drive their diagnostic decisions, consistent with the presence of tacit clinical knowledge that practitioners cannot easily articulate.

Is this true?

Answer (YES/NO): YES